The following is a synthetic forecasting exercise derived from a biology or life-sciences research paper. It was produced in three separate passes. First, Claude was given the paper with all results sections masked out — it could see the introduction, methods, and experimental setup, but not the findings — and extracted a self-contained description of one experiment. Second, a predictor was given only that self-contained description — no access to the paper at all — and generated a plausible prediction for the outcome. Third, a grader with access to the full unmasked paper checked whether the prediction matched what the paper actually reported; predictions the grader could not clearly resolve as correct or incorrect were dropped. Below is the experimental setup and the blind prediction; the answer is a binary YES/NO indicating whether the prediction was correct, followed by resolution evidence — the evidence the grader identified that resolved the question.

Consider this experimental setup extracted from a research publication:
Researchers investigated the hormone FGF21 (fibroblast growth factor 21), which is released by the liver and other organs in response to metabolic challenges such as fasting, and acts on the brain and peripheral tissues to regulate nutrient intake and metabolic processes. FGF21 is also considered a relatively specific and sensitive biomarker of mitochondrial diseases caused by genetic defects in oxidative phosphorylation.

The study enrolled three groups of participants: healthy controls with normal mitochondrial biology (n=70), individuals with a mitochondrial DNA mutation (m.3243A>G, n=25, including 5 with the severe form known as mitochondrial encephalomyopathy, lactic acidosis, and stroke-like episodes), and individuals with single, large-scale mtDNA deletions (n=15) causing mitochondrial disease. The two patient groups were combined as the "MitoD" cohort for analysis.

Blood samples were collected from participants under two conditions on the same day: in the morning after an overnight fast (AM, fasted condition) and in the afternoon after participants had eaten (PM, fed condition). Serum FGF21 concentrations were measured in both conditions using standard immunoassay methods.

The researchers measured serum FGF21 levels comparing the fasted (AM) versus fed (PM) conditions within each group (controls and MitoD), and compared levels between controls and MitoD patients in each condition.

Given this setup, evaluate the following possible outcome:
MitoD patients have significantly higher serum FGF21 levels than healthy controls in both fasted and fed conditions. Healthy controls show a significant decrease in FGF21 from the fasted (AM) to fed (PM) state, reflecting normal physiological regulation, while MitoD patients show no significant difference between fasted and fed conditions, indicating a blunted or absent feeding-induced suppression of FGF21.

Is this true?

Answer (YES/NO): NO